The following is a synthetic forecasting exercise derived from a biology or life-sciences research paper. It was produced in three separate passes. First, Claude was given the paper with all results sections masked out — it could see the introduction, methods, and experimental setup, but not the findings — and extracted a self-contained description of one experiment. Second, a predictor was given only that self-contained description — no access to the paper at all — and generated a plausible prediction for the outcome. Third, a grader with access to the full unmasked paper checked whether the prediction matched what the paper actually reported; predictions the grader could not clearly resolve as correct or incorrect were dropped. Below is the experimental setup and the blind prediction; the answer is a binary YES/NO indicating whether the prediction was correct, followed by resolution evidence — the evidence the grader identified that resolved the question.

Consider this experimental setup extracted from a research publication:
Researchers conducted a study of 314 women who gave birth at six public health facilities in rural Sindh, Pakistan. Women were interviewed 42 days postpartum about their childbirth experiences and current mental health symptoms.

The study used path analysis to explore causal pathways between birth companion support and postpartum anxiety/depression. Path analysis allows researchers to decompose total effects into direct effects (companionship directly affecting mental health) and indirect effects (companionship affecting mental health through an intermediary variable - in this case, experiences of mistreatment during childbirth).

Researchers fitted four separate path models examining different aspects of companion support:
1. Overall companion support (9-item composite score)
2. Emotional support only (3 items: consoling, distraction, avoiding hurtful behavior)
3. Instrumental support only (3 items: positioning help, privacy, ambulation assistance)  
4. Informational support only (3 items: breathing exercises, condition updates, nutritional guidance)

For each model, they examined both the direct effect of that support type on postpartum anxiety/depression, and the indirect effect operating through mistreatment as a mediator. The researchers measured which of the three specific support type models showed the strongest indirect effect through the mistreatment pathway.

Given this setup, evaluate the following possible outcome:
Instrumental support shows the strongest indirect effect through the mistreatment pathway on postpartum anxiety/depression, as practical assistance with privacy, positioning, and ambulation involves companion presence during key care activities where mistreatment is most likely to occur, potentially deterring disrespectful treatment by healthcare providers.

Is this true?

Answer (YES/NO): NO